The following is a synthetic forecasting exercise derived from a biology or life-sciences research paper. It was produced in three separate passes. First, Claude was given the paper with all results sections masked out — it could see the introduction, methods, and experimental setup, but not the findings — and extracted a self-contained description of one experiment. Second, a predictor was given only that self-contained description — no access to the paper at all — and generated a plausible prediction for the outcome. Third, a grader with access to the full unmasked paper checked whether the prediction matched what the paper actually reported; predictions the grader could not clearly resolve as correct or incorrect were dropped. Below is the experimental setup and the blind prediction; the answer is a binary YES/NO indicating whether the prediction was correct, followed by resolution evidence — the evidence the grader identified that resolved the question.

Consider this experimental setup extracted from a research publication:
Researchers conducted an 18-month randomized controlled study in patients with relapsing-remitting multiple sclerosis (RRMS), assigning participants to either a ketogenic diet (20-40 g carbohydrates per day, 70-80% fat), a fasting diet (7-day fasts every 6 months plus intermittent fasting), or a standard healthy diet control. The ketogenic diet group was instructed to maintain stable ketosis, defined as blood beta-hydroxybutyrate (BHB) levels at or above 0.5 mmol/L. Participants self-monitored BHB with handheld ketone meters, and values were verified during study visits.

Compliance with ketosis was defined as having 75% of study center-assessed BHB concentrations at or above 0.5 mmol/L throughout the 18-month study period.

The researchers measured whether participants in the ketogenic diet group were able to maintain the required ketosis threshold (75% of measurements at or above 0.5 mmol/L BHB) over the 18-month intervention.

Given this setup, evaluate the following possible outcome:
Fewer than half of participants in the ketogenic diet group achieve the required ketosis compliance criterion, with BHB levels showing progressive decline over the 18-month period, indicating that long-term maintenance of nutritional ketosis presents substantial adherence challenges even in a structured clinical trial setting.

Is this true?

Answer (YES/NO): YES